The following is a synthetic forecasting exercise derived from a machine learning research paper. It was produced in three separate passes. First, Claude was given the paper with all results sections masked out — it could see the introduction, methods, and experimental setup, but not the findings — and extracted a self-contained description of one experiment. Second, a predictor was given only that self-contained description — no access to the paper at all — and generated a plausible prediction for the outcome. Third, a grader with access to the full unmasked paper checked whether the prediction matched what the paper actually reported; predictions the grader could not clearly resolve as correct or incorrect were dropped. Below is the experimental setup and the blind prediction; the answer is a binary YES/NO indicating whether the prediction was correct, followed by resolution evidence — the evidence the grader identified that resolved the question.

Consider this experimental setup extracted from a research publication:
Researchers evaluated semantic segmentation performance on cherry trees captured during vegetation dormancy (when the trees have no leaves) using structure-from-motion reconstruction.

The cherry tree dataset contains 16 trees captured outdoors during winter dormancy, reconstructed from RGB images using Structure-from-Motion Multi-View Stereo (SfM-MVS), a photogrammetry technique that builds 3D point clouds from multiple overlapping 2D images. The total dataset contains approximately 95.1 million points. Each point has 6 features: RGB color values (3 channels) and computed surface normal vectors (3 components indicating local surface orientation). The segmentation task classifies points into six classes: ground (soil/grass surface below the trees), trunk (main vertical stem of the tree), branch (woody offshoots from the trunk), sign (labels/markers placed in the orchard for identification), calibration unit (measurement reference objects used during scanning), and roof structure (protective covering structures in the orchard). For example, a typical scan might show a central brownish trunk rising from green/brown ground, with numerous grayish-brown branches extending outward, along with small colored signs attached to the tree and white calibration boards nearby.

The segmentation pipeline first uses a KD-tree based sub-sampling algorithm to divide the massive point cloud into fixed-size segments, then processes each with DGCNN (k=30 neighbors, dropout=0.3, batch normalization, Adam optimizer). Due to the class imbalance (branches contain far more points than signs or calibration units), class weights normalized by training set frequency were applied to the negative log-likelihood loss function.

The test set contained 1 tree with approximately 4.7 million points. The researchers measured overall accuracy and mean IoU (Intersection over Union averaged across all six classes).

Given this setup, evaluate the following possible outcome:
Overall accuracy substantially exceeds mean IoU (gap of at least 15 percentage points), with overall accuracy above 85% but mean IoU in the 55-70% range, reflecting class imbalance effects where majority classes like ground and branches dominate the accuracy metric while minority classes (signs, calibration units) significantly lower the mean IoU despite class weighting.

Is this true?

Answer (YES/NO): NO